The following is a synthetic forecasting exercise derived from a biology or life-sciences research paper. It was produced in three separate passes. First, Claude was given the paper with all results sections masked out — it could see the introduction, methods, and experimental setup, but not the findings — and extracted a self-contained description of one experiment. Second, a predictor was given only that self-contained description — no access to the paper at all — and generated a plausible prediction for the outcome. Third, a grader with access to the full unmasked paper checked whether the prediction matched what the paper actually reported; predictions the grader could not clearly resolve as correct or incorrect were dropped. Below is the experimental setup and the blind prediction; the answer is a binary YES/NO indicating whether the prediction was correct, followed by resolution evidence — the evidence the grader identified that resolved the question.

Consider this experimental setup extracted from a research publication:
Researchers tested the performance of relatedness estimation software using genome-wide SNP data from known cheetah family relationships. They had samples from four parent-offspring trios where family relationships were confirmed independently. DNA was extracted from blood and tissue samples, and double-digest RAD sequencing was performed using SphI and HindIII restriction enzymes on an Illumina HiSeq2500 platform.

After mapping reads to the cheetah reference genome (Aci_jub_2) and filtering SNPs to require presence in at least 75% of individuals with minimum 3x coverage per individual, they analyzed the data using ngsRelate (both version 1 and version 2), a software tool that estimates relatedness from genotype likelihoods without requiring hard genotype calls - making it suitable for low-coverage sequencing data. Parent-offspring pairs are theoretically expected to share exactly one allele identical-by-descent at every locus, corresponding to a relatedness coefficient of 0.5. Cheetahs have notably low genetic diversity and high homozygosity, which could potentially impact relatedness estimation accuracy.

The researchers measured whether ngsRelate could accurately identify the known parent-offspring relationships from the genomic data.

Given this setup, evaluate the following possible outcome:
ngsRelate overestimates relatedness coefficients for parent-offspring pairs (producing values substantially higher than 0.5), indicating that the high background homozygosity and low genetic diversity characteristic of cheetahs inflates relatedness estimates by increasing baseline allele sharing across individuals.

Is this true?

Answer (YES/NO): NO